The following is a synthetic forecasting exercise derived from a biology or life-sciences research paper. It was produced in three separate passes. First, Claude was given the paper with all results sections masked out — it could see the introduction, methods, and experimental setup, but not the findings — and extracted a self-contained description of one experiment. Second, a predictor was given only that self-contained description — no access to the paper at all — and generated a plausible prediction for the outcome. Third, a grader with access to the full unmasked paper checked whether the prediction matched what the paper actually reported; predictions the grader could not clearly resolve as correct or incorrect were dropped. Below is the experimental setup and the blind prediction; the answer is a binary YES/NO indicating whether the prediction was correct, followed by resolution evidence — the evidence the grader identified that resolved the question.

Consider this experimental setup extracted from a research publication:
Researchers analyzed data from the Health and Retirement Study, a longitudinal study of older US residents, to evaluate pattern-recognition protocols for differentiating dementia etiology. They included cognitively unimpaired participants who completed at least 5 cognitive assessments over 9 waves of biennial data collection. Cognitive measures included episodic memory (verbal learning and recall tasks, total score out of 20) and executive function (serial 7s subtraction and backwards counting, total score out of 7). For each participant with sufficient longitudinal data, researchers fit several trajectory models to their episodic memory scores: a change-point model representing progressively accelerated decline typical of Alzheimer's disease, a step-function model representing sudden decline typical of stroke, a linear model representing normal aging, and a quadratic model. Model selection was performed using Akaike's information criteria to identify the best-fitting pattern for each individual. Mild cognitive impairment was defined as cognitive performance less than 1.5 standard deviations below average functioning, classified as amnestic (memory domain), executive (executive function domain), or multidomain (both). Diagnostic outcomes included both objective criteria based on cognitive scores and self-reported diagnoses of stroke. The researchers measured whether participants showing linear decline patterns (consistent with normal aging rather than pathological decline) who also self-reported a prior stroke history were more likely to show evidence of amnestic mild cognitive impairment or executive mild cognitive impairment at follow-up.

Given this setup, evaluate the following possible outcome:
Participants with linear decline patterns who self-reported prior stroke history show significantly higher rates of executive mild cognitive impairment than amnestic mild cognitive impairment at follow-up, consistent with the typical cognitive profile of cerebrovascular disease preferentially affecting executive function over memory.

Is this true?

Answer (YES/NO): YES